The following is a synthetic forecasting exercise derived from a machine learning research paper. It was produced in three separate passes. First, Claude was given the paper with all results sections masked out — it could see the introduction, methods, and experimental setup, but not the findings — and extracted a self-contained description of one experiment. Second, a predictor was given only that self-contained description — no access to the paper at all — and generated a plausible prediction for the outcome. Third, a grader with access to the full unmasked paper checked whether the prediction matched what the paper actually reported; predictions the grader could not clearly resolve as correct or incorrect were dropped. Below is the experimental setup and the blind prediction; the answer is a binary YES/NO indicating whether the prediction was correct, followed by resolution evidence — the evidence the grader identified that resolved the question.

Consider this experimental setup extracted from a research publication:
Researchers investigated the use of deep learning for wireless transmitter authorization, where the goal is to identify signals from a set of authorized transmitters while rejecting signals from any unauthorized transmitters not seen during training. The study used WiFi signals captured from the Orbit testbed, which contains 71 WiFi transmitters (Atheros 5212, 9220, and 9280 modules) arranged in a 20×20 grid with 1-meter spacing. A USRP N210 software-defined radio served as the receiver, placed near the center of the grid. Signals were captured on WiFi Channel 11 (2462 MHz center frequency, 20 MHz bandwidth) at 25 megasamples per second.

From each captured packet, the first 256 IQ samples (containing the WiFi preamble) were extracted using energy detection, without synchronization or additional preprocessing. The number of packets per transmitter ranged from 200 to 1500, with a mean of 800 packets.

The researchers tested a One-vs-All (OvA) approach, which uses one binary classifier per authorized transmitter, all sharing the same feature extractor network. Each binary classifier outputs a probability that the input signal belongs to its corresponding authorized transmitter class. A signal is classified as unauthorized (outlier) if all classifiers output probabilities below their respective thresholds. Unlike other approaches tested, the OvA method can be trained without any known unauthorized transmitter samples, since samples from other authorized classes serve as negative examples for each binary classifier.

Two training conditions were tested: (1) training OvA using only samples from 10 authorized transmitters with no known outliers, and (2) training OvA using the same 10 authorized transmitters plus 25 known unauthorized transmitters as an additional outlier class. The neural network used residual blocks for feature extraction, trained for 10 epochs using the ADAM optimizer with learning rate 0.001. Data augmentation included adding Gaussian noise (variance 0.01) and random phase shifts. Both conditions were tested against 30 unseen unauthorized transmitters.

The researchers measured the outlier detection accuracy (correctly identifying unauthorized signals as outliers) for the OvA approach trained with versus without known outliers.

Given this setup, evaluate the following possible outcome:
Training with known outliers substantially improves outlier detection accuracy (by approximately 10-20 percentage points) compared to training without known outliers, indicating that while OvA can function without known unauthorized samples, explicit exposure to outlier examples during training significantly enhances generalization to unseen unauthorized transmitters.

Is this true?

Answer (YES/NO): NO